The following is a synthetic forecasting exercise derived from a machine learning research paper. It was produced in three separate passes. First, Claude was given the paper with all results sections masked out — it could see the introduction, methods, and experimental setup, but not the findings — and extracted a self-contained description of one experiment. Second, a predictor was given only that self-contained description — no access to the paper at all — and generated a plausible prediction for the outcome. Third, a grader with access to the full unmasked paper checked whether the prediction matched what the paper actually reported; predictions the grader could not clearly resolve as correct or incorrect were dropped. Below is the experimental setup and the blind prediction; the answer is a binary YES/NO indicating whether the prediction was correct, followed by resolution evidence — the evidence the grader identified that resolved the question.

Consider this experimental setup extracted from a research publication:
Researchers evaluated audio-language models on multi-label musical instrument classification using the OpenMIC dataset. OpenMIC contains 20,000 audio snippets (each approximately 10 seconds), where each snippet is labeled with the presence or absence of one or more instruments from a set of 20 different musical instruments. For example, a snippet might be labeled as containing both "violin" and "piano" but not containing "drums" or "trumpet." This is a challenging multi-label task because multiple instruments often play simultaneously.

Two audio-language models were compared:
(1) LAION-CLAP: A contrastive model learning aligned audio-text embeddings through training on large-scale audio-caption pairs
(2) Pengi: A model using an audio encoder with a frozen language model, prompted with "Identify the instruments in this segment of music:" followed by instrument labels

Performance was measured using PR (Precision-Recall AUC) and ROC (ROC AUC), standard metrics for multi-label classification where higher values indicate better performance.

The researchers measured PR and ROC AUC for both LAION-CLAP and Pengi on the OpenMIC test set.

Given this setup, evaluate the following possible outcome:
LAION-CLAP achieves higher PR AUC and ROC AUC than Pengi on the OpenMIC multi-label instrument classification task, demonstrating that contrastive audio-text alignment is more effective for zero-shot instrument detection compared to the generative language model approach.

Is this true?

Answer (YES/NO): NO